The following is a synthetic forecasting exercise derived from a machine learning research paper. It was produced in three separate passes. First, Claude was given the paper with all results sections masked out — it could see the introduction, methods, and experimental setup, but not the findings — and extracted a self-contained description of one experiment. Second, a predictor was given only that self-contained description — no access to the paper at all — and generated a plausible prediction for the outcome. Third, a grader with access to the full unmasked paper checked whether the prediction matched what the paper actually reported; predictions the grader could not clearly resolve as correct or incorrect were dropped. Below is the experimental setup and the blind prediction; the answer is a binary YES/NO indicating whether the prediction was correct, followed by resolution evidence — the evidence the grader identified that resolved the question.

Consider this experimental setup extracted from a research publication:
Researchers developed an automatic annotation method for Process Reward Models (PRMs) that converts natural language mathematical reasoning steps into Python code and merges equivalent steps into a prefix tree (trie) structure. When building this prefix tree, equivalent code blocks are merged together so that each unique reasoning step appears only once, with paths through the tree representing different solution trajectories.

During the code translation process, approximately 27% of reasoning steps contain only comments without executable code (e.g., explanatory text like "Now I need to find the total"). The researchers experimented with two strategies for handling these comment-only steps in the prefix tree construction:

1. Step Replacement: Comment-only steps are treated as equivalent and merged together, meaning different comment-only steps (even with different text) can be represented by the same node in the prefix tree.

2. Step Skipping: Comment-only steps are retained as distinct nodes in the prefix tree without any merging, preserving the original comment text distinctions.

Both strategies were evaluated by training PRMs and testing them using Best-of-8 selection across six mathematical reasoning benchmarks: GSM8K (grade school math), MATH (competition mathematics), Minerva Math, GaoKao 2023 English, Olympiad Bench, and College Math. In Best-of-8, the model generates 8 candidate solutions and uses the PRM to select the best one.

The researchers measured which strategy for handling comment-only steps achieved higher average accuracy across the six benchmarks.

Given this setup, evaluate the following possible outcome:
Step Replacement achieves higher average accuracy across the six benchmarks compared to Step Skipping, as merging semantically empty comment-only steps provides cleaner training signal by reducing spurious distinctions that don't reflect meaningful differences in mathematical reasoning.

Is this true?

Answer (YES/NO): NO